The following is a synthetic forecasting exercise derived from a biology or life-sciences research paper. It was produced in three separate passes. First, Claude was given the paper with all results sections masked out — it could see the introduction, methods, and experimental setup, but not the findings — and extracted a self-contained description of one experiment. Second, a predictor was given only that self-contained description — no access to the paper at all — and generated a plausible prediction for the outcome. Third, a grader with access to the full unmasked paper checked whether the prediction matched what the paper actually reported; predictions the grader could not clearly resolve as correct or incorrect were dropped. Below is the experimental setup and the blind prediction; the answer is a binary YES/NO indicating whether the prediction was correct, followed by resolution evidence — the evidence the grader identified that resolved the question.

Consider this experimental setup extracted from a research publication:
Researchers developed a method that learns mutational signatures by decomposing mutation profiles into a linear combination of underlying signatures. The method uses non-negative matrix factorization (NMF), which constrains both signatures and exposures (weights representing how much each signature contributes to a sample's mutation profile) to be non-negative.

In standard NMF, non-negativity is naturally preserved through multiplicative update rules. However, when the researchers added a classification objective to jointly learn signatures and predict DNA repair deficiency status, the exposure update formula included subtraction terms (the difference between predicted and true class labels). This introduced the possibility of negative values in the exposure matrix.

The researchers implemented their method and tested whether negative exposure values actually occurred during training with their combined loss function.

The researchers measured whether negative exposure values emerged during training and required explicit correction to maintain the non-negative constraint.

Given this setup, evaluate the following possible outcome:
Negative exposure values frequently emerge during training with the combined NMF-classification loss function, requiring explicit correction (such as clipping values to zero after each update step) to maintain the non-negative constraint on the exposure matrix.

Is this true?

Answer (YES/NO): YES